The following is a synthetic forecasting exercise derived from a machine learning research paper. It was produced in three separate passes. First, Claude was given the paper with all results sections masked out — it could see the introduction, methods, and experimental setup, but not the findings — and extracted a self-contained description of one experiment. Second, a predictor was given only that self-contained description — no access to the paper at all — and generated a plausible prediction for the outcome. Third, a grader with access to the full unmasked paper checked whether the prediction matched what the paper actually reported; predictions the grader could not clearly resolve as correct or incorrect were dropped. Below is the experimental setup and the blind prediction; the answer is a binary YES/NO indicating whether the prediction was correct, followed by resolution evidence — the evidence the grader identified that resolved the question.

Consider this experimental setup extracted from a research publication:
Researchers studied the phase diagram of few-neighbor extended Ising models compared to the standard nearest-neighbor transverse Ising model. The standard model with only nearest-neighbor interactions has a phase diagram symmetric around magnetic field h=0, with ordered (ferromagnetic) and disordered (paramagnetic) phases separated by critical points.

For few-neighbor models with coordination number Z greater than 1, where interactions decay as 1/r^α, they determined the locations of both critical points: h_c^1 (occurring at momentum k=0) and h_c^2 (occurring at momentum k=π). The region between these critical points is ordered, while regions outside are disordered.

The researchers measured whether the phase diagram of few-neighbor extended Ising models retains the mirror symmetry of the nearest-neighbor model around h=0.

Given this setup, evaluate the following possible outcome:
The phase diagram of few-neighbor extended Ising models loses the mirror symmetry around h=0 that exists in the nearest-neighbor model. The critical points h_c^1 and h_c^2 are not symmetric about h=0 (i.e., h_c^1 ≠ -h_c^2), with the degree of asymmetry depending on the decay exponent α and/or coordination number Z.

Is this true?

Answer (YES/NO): YES